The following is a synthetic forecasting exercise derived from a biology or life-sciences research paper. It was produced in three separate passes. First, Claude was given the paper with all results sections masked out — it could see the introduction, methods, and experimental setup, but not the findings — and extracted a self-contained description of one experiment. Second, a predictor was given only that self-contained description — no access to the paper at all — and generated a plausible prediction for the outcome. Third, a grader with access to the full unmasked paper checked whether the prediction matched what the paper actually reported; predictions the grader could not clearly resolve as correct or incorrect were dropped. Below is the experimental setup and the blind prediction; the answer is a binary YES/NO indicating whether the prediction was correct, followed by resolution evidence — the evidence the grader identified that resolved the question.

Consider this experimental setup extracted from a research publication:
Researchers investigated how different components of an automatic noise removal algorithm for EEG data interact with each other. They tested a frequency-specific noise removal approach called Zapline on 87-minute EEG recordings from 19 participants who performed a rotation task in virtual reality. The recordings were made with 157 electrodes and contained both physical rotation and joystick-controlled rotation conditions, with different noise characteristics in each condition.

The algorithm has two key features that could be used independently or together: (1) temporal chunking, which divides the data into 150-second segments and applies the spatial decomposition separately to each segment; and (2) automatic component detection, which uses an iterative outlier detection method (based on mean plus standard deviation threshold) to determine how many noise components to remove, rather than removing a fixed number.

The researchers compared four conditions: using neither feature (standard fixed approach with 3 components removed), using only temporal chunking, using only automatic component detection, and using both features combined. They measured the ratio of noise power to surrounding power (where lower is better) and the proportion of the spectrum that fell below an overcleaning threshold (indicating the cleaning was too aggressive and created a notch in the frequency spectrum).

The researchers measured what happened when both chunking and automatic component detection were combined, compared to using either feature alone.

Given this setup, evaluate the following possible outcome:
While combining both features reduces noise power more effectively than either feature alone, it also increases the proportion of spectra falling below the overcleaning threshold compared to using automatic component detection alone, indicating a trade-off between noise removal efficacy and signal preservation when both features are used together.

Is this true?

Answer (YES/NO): YES